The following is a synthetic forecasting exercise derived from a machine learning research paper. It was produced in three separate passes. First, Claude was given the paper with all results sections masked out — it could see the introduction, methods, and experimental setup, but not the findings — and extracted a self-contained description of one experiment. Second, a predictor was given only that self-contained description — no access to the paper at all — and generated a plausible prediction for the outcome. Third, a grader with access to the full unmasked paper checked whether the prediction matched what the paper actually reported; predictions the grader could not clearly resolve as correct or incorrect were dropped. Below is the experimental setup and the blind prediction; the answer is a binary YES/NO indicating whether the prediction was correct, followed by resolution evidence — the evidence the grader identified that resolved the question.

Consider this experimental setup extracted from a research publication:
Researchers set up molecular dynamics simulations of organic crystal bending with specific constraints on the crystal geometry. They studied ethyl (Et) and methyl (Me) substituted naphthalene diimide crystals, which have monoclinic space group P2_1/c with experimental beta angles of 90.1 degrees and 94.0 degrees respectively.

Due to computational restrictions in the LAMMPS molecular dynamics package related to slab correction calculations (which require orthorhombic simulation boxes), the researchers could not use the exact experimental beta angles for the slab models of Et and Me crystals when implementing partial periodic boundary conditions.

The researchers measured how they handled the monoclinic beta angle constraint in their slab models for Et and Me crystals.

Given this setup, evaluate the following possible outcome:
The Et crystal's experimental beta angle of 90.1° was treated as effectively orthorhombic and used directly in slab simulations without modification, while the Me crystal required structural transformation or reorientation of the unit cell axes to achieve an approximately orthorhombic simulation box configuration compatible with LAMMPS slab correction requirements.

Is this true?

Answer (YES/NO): NO